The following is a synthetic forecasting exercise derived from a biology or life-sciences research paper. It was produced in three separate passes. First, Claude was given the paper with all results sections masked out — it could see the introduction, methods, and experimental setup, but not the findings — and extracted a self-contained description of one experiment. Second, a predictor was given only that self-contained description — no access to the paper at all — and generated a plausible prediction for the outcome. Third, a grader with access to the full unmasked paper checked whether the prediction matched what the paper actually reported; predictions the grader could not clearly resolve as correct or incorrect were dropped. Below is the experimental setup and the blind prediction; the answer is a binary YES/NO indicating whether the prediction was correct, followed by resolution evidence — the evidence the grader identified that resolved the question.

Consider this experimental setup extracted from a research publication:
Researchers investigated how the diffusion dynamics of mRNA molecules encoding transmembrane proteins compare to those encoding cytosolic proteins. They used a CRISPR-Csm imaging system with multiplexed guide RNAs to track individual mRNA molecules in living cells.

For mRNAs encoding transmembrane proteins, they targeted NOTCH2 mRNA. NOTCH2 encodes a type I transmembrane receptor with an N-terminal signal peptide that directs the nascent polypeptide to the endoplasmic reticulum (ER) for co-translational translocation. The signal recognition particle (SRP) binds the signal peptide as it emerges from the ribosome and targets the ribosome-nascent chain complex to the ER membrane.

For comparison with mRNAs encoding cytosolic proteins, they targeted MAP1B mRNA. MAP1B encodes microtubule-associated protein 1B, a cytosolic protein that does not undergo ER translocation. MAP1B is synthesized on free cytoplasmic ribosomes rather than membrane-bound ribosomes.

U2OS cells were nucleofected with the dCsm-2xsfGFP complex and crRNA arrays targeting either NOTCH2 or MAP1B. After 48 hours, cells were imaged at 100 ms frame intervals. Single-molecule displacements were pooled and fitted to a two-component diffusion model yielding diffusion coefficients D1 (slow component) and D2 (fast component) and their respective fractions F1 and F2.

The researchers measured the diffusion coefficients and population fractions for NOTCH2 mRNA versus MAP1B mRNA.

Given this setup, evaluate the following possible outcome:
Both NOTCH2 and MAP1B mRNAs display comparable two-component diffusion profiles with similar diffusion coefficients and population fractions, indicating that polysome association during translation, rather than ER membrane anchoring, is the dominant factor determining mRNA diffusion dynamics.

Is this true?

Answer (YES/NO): NO